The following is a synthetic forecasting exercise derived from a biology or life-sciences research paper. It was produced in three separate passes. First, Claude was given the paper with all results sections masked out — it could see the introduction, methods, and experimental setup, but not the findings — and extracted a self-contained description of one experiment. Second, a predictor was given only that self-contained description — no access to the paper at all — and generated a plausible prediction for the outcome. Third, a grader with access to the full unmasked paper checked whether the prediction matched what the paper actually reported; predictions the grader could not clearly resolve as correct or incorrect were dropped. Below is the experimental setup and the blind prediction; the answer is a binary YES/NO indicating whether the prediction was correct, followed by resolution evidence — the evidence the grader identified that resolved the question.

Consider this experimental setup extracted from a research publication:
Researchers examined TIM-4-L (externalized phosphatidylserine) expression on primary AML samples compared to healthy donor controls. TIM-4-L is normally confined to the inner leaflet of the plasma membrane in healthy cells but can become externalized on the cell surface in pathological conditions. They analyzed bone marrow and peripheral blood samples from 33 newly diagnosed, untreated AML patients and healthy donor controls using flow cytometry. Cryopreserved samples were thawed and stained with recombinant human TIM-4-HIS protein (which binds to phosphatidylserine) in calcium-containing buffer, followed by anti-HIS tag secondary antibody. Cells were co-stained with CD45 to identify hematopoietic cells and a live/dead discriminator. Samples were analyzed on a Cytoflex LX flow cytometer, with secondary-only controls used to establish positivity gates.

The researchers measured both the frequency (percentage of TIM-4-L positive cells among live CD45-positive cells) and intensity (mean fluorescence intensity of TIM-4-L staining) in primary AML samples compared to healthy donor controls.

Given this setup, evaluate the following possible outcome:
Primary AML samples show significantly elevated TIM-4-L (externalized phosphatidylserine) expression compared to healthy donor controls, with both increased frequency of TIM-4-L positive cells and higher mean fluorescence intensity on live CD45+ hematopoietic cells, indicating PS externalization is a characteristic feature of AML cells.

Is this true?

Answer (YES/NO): YES